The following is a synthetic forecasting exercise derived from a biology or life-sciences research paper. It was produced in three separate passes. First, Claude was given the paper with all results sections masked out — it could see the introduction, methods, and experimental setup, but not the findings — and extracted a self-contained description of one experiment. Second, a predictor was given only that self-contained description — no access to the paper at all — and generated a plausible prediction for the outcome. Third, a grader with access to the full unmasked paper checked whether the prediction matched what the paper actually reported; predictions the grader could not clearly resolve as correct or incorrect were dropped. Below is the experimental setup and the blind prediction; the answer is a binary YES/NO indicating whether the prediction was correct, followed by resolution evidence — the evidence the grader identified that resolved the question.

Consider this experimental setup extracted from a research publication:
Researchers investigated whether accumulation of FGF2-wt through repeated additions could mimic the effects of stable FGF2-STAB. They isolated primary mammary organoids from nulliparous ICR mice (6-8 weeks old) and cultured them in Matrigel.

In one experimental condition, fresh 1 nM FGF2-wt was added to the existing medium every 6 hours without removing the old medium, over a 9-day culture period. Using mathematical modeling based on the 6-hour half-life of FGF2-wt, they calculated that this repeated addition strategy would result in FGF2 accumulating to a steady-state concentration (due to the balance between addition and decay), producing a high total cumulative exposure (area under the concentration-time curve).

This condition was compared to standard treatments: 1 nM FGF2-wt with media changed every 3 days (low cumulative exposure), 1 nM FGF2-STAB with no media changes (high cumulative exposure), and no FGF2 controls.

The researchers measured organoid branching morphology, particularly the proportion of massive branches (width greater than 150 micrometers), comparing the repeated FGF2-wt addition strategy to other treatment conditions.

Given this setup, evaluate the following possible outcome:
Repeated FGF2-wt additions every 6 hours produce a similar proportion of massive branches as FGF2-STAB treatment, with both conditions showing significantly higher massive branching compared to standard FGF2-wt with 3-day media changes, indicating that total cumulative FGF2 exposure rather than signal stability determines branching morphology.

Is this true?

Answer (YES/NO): YES